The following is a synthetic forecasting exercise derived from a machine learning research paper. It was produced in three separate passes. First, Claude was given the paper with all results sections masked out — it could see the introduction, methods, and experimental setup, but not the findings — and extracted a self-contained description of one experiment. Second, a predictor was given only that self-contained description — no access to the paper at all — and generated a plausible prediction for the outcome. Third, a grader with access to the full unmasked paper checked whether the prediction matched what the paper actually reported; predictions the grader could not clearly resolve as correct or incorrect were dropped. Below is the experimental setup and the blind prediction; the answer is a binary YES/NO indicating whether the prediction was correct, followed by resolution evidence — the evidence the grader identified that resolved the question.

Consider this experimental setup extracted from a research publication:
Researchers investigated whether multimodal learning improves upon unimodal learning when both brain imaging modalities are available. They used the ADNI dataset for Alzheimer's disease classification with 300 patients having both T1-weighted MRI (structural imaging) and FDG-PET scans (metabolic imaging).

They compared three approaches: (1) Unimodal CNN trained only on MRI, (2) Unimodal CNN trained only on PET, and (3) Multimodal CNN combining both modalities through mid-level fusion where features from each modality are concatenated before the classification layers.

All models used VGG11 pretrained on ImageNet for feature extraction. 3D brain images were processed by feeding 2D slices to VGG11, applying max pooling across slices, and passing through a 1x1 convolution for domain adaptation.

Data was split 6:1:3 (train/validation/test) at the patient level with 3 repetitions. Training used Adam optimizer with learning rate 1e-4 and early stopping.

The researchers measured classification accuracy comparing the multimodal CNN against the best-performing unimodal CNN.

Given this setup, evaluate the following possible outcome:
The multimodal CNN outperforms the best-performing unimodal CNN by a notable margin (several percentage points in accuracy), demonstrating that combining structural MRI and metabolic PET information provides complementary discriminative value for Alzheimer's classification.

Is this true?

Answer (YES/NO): NO